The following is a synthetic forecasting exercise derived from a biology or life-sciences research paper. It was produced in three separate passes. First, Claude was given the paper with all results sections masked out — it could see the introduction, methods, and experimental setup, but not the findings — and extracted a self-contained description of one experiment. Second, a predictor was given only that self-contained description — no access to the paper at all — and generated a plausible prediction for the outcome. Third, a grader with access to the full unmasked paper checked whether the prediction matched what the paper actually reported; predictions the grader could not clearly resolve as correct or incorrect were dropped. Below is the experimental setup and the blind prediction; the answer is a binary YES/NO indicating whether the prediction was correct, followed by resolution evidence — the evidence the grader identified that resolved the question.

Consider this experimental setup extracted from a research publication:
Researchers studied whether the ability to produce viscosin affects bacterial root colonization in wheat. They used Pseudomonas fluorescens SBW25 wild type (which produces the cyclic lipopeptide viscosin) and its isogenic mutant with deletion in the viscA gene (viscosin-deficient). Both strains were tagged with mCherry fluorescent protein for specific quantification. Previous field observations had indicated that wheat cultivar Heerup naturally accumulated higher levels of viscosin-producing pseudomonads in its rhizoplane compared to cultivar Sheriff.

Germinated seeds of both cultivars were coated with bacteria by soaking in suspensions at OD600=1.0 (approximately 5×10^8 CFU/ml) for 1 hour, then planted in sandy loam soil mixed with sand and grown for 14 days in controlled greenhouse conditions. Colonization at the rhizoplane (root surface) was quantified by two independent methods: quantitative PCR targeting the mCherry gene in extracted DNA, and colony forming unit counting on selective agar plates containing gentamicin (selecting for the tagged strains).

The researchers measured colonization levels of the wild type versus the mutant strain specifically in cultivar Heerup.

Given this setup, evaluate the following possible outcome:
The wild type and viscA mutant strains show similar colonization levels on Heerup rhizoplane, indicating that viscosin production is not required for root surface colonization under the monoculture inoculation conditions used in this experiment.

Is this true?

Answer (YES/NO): NO